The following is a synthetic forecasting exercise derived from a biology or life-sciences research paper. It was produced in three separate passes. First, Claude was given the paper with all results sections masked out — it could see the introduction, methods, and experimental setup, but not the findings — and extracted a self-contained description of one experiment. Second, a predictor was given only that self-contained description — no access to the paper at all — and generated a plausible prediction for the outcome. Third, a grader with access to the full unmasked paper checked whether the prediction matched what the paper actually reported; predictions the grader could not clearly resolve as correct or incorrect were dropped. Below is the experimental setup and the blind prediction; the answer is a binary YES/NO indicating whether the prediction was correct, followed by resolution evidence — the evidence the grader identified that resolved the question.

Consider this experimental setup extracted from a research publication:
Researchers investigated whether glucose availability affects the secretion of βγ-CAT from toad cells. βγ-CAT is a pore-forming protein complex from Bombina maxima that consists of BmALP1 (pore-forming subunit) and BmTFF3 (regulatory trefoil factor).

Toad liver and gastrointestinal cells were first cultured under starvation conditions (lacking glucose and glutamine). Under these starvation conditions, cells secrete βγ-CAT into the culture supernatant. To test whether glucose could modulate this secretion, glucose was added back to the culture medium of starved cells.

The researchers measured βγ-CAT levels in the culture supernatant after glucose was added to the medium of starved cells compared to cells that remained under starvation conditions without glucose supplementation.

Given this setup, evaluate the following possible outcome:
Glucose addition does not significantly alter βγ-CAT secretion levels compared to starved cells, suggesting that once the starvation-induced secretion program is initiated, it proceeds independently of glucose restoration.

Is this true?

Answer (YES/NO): NO